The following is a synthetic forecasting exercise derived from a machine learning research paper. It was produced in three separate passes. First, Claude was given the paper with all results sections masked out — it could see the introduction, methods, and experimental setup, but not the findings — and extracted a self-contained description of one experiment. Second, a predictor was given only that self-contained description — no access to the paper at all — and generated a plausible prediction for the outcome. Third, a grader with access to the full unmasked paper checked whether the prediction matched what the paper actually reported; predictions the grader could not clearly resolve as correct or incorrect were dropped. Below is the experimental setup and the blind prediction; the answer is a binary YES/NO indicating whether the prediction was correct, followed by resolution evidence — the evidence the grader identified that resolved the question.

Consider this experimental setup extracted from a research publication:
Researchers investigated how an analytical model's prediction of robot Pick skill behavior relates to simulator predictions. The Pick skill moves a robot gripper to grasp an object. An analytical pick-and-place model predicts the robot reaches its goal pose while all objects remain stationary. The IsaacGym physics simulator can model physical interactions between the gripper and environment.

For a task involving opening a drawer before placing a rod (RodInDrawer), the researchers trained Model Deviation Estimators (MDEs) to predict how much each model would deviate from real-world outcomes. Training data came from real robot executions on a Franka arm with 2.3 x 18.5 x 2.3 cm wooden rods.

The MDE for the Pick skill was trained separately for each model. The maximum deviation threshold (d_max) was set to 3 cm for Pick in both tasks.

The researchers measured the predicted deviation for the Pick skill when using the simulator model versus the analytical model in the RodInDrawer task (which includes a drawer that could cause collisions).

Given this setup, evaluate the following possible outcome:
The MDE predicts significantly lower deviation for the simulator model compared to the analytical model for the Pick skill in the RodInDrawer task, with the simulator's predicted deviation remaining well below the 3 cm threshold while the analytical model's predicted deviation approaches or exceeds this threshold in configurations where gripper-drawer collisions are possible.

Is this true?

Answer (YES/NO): NO